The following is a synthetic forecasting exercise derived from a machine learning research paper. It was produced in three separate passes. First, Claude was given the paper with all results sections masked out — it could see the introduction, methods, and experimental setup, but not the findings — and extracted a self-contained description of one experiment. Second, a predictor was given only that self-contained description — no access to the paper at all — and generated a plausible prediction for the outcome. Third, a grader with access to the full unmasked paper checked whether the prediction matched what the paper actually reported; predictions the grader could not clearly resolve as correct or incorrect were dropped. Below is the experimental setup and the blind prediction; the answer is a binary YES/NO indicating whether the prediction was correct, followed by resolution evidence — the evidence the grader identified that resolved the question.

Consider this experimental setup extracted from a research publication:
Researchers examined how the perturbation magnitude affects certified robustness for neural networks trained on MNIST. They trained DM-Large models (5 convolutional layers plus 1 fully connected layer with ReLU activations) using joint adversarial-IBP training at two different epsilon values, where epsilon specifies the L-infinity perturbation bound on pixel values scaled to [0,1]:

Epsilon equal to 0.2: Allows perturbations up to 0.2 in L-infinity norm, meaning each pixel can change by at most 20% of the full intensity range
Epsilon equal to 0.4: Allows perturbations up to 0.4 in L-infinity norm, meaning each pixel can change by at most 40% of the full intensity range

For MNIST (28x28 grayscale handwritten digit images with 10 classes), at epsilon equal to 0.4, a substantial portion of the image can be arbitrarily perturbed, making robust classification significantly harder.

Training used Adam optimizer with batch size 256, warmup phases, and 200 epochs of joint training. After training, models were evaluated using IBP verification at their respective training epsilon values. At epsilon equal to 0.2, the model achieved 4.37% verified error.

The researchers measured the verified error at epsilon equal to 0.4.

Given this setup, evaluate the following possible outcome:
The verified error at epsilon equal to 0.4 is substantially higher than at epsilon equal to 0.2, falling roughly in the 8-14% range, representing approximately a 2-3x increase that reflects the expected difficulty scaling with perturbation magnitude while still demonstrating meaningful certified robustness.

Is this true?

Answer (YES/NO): YES